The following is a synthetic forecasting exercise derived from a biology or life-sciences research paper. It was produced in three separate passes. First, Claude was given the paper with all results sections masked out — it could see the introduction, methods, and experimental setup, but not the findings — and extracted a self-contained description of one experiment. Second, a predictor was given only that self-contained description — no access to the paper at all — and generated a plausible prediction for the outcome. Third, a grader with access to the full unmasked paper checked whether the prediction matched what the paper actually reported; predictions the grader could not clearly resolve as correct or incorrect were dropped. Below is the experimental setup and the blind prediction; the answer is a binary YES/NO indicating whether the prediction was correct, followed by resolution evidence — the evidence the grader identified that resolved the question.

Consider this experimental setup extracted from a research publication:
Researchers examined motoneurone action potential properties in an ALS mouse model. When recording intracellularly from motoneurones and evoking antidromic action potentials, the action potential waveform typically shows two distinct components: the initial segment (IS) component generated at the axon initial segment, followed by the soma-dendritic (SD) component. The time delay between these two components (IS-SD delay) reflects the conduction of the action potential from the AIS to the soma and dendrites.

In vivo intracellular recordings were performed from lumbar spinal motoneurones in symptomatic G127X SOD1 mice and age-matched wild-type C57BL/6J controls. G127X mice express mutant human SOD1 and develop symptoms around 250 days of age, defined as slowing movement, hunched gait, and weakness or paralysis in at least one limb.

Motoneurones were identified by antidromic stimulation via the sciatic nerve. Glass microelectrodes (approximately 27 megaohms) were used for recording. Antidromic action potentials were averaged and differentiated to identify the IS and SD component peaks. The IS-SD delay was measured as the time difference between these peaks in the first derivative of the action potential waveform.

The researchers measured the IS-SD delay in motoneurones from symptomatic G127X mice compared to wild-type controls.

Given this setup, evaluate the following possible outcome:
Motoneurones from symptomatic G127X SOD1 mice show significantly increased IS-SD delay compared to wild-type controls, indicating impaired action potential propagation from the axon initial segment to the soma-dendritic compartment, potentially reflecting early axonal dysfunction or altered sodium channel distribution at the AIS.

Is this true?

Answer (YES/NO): NO